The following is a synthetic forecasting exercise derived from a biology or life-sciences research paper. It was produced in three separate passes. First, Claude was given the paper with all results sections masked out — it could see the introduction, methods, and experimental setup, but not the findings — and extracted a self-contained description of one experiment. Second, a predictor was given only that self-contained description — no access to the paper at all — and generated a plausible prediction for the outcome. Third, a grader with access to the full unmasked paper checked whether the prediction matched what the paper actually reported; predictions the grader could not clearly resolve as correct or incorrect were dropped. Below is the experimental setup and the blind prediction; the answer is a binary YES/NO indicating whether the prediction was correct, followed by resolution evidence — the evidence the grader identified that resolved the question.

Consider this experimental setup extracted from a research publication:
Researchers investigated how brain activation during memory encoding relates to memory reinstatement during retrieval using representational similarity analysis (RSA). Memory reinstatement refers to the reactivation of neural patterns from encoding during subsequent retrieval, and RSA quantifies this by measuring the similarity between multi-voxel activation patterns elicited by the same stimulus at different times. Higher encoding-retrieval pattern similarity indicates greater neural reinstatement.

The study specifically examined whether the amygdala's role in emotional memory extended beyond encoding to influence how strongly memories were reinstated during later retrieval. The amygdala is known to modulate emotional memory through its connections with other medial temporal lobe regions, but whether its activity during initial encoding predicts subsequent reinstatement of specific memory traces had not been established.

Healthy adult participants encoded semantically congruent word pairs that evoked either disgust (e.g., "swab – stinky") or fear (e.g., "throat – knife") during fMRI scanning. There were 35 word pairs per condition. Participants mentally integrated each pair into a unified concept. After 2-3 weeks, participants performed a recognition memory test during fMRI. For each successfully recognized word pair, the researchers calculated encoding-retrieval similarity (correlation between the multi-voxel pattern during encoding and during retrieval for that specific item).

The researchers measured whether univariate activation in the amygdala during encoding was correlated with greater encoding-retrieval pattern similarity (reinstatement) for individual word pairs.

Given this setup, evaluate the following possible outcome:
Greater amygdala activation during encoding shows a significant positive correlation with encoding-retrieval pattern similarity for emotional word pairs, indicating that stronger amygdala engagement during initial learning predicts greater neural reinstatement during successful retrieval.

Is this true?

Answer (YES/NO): YES